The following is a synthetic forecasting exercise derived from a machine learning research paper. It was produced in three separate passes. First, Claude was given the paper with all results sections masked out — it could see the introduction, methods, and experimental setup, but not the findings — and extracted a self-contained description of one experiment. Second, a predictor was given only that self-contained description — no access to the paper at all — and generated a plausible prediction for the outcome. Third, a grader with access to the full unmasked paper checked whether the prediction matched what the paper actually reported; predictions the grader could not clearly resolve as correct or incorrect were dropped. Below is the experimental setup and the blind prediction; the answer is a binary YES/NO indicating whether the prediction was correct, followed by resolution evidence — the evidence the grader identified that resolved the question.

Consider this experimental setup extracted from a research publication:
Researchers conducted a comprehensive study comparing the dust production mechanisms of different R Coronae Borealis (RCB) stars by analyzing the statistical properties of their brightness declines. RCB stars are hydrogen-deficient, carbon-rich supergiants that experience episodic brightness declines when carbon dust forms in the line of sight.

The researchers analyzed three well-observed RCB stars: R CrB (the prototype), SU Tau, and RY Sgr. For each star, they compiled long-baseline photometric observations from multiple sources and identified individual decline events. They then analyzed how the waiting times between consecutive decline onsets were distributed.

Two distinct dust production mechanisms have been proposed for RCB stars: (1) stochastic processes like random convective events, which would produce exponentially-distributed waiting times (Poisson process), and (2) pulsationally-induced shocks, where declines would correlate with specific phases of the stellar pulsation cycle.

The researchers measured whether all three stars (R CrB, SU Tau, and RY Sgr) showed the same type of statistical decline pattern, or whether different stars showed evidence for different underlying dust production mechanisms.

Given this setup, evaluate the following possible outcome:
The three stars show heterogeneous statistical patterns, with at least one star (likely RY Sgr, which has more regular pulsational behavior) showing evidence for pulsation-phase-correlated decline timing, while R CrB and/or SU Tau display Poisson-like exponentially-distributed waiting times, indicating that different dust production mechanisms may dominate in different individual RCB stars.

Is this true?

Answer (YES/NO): YES